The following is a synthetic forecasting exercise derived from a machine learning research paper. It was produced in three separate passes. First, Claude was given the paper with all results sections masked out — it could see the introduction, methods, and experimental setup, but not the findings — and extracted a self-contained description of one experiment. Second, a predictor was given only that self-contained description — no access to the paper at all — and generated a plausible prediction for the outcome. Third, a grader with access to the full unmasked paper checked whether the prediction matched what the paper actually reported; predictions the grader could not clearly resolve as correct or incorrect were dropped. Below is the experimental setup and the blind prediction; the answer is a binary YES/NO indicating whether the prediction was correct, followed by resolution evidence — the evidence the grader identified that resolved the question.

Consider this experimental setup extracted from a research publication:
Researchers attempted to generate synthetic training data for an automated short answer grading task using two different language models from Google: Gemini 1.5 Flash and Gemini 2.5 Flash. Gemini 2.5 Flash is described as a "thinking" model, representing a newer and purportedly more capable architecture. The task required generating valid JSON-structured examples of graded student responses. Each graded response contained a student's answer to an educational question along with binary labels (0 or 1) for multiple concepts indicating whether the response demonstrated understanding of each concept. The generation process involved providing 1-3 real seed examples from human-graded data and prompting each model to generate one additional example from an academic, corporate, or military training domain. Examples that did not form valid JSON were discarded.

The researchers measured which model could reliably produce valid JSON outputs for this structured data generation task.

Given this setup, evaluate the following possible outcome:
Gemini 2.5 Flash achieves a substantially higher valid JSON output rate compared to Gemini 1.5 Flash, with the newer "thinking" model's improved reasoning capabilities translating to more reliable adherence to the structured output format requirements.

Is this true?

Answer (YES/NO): NO